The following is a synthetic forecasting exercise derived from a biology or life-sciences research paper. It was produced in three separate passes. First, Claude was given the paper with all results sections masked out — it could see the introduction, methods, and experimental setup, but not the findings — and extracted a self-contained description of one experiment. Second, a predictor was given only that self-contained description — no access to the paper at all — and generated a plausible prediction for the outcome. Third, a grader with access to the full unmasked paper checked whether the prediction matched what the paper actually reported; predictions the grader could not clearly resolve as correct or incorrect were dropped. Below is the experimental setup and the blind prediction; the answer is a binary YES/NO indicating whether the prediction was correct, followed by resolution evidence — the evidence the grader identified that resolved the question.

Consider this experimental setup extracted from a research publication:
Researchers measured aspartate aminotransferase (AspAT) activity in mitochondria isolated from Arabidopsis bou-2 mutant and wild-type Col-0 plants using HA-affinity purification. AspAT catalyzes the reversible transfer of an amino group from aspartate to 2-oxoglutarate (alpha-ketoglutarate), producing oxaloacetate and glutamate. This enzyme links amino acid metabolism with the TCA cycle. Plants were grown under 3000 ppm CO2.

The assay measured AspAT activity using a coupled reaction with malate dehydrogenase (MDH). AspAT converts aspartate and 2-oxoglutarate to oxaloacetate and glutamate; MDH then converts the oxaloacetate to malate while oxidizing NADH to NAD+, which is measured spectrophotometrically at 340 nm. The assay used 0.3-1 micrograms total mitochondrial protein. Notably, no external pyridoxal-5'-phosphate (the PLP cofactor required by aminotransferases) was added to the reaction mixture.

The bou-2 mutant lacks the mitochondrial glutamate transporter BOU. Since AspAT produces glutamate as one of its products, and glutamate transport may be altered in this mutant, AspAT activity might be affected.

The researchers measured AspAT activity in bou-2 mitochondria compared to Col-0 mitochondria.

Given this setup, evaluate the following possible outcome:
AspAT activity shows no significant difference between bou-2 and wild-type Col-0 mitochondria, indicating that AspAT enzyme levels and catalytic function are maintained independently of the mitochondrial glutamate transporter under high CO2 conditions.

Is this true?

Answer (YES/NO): YES